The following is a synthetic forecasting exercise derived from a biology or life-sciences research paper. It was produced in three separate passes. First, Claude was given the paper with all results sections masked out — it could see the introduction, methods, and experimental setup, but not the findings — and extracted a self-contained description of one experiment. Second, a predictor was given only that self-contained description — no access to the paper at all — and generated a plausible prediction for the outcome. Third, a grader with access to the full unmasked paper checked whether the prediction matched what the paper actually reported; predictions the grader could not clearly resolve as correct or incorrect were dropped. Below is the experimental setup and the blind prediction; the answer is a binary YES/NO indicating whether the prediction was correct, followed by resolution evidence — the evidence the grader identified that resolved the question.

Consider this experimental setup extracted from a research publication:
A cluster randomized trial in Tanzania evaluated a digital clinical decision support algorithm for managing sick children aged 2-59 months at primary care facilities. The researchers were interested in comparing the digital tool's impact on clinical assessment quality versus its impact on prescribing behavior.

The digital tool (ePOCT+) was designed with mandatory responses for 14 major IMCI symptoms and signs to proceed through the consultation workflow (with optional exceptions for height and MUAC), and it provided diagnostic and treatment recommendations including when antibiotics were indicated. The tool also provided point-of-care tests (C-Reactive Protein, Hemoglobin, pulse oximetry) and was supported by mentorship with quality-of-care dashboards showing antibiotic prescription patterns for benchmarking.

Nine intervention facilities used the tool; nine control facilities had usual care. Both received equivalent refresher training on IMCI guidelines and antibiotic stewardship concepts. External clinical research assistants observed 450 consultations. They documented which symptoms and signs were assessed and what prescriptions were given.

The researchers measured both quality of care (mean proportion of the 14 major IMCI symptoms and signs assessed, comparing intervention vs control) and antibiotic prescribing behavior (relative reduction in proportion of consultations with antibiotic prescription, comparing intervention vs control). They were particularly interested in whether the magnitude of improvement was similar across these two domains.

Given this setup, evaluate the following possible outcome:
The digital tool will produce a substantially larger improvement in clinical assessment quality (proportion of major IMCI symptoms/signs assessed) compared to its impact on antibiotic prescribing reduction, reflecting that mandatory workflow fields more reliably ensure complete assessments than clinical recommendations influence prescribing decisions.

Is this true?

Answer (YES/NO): NO